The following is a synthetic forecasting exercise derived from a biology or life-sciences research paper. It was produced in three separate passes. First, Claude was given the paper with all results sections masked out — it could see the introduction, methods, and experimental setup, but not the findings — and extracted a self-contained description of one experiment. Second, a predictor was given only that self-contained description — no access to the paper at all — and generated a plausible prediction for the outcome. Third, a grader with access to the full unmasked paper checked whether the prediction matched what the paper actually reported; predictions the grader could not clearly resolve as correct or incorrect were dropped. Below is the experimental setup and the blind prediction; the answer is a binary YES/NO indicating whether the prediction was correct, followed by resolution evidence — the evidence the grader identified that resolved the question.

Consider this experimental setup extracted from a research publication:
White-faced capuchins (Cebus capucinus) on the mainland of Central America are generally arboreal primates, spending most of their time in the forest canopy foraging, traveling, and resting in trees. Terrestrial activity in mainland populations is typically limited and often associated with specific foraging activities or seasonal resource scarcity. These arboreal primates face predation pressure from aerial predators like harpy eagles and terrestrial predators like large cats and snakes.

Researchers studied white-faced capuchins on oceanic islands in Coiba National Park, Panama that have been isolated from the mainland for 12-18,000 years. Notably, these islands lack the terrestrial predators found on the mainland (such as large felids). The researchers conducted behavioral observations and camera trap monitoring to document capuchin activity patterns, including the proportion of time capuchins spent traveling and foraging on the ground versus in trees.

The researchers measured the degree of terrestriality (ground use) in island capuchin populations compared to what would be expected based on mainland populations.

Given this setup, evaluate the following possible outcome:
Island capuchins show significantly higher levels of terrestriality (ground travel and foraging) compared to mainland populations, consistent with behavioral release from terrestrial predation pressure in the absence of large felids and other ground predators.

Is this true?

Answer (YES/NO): YES